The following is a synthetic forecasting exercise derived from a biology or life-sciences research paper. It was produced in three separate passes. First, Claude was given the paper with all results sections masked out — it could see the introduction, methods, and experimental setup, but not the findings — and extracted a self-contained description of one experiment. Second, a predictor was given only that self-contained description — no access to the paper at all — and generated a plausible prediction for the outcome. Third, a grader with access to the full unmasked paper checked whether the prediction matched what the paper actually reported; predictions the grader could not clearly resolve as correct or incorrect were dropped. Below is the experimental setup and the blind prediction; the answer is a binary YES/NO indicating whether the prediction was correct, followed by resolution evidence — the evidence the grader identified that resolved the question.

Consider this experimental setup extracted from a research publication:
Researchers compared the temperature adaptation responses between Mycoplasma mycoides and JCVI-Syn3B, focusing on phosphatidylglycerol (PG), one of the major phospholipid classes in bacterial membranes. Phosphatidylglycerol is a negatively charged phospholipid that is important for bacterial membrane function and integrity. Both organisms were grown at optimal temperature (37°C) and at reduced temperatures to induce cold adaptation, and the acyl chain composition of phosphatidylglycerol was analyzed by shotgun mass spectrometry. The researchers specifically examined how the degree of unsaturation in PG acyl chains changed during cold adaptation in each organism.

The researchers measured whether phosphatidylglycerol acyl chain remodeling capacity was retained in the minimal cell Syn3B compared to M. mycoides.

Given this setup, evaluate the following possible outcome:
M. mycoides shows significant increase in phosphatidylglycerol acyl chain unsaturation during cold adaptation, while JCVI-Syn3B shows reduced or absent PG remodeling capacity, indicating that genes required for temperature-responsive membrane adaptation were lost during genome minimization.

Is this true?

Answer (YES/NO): NO